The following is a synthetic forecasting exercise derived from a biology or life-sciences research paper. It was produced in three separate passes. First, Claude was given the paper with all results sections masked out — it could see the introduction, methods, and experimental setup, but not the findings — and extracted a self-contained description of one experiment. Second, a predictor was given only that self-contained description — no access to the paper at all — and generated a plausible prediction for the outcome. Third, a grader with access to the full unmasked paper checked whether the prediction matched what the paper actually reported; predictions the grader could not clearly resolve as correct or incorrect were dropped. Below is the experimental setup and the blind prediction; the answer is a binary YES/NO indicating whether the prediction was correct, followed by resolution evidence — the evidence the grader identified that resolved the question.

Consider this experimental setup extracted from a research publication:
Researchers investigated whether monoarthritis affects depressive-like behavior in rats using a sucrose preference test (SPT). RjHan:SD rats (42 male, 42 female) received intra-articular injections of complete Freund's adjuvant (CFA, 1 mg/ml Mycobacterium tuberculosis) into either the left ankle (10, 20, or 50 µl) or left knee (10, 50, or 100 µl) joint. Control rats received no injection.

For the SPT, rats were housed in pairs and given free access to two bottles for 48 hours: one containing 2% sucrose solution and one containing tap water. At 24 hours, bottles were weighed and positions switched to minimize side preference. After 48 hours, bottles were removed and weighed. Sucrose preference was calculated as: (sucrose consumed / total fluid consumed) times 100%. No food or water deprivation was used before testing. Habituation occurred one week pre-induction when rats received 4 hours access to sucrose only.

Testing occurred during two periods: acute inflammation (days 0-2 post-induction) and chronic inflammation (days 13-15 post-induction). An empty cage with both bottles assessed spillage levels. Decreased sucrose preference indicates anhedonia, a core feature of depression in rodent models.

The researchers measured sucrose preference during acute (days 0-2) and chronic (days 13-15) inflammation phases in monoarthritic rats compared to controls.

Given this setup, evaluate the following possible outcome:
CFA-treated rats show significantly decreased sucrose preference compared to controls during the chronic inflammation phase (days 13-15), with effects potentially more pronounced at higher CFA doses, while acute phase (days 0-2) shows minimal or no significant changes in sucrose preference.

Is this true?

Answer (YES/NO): NO